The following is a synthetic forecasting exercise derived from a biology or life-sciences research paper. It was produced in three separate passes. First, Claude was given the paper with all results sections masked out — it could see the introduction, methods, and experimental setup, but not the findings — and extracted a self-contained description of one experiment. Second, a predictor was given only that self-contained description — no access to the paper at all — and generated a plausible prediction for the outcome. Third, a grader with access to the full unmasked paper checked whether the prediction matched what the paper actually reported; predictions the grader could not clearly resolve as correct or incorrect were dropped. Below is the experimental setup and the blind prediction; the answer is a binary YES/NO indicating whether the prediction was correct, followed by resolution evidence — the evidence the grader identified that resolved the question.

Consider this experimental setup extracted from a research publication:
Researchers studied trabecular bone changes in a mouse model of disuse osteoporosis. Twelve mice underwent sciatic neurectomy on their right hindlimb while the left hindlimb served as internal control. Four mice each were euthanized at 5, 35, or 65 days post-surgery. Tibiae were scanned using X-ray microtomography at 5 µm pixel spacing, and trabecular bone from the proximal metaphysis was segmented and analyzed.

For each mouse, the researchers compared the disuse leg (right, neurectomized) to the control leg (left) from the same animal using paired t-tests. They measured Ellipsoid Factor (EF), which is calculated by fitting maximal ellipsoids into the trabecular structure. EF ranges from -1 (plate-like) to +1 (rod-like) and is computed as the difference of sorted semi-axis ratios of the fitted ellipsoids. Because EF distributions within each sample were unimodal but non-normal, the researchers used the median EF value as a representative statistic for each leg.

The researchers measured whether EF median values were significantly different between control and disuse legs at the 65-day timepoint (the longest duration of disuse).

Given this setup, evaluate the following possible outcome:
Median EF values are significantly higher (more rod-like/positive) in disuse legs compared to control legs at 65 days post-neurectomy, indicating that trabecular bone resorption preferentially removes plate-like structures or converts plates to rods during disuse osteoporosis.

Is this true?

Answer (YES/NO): YES